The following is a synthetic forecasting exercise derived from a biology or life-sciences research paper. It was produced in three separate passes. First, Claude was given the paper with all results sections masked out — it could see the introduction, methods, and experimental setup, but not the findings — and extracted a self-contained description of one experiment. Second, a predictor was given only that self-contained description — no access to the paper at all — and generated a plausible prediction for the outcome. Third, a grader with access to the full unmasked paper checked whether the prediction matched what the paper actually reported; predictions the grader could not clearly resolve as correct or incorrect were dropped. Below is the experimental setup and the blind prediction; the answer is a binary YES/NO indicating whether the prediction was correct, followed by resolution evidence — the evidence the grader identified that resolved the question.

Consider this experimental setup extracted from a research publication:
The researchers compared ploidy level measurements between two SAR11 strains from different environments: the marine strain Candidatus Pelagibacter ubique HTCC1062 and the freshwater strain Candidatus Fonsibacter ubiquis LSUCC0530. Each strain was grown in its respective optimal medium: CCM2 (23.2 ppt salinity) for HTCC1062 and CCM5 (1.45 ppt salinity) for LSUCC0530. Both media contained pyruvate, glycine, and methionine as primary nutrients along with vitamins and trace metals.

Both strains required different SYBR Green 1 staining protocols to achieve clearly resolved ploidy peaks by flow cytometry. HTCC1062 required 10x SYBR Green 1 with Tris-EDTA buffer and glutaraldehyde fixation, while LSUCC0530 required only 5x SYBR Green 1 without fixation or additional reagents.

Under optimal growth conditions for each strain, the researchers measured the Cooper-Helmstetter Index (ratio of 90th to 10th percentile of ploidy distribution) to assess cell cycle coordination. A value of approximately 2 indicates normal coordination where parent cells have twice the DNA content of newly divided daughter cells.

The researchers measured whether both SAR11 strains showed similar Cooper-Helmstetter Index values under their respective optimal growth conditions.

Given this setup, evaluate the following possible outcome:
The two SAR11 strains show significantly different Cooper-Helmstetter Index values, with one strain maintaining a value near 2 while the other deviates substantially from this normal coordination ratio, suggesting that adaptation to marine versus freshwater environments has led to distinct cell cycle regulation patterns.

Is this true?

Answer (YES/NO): NO